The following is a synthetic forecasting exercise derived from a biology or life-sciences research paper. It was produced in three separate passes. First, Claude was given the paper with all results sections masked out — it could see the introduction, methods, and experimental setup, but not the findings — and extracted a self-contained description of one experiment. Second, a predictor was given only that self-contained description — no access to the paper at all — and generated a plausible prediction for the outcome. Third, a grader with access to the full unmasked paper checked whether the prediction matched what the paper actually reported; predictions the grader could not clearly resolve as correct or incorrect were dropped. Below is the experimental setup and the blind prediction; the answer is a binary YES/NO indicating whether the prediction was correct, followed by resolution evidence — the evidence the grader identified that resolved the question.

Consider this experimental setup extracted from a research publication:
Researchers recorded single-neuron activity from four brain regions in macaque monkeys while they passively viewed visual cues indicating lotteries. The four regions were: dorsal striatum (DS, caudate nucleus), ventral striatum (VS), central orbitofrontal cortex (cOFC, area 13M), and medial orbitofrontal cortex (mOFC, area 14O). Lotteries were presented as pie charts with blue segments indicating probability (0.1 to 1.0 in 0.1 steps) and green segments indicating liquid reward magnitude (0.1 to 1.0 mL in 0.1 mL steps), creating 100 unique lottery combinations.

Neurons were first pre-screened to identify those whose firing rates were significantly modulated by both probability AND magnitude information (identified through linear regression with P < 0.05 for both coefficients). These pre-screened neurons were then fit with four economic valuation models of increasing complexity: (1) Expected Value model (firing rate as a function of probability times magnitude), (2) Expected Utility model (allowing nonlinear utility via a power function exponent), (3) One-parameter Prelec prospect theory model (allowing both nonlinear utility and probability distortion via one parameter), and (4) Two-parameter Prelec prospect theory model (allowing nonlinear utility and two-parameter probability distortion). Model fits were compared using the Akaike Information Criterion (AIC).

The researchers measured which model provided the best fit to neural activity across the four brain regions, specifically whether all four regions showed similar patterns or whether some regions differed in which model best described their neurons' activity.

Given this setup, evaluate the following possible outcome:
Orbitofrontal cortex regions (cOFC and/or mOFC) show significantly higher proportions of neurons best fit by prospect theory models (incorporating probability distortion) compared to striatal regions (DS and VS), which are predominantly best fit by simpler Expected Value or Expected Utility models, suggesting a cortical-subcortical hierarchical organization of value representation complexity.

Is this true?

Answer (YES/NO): NO